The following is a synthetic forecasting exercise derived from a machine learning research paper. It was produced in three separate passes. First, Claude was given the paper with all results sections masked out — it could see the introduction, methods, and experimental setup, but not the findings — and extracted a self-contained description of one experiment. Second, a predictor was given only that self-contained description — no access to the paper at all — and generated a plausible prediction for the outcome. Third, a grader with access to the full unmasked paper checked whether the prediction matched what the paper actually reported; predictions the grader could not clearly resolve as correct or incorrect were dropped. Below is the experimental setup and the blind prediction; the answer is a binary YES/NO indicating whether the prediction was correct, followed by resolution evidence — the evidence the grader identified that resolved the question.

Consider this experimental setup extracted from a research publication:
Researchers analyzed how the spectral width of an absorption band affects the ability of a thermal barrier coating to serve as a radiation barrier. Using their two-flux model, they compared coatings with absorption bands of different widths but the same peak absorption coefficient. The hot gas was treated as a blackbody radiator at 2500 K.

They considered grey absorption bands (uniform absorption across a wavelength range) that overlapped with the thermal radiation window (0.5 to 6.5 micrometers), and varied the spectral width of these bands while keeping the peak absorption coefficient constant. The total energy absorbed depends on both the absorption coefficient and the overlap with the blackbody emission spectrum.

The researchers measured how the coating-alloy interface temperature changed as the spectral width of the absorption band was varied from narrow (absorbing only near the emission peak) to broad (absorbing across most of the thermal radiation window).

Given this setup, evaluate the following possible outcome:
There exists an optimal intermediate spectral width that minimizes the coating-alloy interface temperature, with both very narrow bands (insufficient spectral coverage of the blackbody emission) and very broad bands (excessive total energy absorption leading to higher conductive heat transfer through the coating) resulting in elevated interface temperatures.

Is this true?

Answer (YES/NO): NO